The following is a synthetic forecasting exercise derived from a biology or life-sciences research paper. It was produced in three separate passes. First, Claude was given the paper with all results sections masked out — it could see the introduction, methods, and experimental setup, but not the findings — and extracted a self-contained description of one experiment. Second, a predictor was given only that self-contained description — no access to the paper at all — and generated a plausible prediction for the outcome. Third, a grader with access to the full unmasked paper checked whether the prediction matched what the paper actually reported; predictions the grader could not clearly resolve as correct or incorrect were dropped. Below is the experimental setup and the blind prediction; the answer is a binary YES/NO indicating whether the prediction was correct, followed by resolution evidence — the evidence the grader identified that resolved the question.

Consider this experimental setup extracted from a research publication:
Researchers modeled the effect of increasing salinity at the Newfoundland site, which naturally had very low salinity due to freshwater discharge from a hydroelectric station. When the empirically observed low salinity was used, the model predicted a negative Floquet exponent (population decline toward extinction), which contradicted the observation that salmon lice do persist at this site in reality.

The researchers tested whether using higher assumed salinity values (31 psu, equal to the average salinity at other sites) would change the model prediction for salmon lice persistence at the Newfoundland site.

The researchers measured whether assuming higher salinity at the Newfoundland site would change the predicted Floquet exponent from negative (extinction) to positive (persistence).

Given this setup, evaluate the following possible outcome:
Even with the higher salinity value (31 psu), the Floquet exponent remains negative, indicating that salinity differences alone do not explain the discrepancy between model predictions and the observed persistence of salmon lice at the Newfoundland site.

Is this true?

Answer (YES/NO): NO